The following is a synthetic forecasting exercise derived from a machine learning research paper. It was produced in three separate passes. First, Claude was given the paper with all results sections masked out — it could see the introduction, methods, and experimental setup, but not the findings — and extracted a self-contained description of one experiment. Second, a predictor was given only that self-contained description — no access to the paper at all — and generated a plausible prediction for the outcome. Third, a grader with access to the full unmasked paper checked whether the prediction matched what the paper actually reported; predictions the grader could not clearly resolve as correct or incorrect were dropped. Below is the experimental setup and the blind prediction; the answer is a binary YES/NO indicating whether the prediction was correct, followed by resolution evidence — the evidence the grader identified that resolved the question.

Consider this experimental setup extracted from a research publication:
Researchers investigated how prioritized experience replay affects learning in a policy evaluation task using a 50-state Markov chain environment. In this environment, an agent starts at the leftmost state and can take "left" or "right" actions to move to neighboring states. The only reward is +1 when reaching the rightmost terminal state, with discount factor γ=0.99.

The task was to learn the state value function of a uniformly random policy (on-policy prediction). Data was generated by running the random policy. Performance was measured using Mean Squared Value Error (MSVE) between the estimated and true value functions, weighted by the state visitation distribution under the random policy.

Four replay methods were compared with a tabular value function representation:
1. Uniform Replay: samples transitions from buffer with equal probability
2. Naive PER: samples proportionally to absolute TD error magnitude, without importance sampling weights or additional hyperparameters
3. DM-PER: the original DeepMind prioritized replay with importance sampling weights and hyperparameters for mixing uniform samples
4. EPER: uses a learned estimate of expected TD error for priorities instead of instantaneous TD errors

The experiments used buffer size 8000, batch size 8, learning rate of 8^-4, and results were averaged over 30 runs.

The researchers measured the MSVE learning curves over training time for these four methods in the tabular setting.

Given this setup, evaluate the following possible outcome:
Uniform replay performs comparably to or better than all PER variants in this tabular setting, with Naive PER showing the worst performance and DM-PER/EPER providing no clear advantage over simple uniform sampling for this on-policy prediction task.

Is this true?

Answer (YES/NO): NO